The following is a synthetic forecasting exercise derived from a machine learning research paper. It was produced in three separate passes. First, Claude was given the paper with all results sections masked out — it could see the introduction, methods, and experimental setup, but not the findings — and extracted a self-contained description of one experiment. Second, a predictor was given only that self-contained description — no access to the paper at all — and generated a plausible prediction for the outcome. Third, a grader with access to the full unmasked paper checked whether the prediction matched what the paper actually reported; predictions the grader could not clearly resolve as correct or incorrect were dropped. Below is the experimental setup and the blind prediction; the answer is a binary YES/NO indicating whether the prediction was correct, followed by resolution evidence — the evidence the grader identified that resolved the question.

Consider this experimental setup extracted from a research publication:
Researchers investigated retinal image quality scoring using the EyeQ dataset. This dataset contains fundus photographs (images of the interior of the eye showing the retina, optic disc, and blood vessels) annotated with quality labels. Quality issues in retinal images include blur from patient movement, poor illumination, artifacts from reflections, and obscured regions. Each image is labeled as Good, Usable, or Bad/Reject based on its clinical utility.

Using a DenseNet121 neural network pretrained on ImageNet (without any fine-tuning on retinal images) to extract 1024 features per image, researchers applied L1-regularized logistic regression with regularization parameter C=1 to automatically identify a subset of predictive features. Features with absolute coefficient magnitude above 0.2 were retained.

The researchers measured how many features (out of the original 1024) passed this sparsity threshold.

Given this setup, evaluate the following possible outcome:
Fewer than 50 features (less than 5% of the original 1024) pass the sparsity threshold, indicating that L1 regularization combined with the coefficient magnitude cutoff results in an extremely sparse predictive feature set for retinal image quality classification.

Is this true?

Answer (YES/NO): NO